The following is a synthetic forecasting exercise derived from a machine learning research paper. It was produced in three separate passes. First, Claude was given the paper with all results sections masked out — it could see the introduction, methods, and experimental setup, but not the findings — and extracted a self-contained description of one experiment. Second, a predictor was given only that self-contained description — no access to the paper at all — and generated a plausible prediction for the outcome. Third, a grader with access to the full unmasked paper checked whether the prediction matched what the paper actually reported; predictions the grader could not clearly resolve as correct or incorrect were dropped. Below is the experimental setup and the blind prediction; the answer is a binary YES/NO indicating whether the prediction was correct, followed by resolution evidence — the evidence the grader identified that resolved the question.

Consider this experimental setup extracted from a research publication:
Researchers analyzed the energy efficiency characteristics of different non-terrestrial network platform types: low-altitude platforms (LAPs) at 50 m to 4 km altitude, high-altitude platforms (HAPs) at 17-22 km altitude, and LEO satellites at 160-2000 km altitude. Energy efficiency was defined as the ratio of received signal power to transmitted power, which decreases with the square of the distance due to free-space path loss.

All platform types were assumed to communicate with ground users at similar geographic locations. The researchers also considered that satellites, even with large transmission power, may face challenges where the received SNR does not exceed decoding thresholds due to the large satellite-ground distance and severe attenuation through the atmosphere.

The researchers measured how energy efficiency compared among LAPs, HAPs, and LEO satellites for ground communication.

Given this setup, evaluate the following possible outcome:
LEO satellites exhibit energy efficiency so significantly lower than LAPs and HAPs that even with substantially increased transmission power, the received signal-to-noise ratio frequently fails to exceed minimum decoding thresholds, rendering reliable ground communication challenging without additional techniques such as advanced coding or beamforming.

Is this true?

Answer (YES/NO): NO